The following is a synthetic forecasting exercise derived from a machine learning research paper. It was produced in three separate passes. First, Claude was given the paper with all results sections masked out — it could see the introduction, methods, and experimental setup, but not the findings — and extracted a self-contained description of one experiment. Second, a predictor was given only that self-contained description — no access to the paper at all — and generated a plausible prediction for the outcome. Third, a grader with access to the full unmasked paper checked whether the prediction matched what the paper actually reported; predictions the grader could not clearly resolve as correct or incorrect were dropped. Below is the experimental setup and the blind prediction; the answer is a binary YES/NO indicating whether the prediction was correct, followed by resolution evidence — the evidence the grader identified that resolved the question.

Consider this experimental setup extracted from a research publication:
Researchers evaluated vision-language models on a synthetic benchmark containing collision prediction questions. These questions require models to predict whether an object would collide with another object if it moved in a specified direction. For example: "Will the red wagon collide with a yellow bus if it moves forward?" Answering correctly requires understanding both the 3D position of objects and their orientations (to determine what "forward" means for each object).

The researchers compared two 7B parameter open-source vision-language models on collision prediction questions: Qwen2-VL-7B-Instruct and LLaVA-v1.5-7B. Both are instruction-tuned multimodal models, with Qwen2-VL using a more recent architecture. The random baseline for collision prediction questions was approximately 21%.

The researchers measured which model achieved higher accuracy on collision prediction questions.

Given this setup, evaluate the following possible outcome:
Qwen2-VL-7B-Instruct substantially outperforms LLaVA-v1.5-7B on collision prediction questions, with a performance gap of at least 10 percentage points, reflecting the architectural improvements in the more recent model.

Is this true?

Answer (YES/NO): YES